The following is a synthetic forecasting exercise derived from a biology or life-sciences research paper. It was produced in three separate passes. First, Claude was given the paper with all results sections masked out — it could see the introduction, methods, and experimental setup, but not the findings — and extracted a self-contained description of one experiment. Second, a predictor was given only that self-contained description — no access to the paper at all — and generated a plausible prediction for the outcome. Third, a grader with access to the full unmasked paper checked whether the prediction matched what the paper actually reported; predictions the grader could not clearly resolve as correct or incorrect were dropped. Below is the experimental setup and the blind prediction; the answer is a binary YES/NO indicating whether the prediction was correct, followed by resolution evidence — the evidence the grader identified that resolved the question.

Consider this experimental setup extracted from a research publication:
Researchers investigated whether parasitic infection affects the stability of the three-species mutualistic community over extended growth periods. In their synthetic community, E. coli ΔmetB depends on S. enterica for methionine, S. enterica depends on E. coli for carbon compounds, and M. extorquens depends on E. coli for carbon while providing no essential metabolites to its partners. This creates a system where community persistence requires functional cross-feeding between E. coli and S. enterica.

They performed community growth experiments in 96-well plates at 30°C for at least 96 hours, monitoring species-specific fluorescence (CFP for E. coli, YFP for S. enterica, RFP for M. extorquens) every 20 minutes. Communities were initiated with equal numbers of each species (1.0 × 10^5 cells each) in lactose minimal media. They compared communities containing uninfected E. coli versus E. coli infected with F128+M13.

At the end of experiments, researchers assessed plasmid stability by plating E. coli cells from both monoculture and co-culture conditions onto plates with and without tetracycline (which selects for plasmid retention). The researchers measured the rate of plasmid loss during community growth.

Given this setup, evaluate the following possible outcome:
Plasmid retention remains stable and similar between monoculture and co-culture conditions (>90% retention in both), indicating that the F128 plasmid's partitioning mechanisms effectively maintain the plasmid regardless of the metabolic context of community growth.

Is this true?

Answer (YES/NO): NO